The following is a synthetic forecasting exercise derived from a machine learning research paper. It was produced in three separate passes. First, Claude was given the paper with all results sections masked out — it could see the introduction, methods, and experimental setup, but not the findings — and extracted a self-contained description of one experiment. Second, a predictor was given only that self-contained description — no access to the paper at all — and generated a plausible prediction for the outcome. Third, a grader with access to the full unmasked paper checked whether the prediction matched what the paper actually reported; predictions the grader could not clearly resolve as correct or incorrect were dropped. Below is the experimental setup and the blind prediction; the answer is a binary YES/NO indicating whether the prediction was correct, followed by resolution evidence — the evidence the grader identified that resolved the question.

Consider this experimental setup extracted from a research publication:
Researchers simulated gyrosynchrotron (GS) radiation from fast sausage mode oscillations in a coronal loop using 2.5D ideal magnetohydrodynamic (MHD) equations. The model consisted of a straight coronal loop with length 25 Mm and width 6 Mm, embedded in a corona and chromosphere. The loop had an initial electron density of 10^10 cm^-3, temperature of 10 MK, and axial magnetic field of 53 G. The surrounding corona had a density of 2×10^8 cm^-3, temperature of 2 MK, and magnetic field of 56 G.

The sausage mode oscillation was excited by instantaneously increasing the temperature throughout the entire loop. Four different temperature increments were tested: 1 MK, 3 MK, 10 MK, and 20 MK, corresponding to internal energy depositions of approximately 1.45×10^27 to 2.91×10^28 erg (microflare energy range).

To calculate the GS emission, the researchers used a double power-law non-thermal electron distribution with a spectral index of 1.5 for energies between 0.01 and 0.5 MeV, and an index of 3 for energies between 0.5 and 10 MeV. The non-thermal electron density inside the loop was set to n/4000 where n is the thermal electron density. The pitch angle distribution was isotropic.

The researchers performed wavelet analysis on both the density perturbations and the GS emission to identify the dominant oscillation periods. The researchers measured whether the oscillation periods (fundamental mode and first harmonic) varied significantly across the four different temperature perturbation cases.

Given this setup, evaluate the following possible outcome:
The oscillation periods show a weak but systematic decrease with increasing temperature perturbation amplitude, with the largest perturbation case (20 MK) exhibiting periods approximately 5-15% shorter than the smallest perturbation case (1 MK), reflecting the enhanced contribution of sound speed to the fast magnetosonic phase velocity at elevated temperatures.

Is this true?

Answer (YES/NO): NO